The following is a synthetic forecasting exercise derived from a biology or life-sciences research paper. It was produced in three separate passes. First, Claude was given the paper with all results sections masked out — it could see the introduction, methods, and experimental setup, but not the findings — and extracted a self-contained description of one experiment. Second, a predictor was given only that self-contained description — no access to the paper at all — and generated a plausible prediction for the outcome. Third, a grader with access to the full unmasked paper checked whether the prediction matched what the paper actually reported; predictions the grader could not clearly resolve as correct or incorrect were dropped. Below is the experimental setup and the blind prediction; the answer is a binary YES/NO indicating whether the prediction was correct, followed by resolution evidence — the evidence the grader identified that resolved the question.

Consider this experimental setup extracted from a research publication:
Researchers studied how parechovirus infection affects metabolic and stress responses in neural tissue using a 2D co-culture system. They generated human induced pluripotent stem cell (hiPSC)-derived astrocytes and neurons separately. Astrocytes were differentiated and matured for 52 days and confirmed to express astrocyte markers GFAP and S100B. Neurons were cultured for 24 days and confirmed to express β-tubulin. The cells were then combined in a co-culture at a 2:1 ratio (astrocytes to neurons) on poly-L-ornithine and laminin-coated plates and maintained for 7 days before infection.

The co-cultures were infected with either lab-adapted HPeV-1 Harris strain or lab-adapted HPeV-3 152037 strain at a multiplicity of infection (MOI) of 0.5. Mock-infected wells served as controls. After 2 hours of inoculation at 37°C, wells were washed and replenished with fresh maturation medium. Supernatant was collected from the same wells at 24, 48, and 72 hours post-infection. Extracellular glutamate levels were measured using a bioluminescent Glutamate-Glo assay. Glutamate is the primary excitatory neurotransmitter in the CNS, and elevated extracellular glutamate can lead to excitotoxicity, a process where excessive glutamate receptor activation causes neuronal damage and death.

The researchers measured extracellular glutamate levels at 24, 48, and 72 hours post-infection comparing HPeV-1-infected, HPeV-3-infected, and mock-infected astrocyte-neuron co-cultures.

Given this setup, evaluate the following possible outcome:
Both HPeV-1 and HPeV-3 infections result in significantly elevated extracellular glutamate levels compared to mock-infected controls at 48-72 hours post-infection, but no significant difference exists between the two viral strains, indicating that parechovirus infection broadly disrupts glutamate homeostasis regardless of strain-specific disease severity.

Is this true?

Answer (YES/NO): NO